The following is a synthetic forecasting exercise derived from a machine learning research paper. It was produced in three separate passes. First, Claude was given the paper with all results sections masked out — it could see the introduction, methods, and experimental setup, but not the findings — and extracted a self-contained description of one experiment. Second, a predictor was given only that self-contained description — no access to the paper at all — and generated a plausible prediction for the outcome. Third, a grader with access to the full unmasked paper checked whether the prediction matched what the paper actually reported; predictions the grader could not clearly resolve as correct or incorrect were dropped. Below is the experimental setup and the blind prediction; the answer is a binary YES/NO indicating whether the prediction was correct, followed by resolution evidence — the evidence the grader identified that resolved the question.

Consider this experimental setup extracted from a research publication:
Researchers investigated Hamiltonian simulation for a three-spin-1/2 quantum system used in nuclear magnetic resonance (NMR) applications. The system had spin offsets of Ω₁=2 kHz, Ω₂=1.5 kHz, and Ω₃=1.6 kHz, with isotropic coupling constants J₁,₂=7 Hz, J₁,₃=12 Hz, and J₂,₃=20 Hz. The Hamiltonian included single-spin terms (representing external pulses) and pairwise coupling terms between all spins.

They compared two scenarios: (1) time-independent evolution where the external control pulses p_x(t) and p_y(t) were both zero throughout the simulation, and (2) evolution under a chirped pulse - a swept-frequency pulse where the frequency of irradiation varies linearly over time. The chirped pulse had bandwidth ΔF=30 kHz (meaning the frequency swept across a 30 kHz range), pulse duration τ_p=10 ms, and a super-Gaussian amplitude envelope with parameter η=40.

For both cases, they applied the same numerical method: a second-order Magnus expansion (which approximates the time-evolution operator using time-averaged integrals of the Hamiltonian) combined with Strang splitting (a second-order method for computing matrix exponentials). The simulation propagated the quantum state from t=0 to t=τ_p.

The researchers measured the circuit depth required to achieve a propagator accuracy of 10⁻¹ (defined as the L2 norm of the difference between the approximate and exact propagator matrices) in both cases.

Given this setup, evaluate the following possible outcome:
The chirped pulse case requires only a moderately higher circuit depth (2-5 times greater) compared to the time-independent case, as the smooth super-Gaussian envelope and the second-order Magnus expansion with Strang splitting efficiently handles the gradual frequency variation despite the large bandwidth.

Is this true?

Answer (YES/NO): NO